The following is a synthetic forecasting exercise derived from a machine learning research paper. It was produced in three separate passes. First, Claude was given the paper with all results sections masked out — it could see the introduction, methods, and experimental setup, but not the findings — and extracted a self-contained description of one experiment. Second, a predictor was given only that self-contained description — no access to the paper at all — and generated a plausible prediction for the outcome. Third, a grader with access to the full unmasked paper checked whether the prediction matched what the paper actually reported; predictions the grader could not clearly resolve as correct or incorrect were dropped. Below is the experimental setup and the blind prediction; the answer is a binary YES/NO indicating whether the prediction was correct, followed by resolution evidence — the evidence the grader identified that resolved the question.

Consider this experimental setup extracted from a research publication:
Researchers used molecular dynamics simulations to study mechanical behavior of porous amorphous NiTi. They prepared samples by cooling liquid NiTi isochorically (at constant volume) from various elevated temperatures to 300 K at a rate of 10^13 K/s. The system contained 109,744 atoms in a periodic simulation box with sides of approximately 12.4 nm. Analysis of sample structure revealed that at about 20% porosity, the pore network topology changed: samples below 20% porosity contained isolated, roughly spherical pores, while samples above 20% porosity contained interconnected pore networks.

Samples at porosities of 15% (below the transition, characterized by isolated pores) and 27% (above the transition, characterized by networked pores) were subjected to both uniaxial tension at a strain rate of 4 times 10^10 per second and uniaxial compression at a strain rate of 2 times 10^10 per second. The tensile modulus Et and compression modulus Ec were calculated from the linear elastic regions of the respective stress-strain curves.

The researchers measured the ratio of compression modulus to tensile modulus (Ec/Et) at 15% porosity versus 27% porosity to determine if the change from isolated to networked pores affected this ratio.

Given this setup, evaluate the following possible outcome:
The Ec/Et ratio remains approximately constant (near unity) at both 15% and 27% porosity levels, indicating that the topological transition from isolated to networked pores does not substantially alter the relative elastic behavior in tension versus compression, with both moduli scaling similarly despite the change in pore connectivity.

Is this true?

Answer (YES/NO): NO